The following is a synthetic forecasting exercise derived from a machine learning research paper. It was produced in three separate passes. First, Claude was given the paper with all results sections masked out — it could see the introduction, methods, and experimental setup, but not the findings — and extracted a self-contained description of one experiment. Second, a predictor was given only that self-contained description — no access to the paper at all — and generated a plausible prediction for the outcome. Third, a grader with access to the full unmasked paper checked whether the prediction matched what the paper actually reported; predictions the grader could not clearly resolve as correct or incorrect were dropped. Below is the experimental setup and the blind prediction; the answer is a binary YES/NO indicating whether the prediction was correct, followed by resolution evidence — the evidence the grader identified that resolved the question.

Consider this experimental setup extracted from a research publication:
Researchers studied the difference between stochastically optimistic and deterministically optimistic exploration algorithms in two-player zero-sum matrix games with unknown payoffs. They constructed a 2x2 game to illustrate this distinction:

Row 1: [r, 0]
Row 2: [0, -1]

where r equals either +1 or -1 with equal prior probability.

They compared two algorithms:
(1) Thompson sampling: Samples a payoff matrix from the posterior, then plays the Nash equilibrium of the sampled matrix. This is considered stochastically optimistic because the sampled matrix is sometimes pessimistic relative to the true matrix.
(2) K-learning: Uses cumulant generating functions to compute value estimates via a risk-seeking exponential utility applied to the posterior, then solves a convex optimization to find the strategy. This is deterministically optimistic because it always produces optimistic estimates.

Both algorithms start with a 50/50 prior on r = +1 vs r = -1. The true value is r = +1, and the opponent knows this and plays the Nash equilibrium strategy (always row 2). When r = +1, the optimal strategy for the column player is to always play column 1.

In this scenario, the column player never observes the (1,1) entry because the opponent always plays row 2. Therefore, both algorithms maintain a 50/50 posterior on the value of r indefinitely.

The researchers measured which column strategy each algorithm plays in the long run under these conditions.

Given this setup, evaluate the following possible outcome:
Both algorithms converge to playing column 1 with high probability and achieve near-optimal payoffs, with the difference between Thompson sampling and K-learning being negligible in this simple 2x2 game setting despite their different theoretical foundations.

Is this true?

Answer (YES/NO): NO